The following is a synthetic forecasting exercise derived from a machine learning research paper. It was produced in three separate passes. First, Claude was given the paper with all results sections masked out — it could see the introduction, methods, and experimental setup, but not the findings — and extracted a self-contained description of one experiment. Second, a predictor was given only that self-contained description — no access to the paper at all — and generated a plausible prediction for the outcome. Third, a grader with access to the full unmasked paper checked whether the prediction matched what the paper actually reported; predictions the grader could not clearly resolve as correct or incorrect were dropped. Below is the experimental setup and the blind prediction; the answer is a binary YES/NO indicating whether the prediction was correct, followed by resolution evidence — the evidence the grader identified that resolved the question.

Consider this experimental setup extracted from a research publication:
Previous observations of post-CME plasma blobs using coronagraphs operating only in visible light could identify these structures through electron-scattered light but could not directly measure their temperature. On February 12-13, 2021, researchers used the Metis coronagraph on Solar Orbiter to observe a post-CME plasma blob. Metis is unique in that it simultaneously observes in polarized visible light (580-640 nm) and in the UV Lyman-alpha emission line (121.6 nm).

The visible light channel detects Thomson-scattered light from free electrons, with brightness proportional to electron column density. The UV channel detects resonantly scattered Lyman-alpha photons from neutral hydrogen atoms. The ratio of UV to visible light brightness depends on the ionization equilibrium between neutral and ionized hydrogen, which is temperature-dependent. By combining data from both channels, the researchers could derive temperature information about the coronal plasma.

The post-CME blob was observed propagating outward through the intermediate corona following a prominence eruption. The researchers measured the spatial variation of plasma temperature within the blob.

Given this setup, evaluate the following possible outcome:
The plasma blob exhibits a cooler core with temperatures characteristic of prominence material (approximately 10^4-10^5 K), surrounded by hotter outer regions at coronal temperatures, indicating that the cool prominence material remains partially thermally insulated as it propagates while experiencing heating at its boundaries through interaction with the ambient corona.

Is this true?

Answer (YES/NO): NO